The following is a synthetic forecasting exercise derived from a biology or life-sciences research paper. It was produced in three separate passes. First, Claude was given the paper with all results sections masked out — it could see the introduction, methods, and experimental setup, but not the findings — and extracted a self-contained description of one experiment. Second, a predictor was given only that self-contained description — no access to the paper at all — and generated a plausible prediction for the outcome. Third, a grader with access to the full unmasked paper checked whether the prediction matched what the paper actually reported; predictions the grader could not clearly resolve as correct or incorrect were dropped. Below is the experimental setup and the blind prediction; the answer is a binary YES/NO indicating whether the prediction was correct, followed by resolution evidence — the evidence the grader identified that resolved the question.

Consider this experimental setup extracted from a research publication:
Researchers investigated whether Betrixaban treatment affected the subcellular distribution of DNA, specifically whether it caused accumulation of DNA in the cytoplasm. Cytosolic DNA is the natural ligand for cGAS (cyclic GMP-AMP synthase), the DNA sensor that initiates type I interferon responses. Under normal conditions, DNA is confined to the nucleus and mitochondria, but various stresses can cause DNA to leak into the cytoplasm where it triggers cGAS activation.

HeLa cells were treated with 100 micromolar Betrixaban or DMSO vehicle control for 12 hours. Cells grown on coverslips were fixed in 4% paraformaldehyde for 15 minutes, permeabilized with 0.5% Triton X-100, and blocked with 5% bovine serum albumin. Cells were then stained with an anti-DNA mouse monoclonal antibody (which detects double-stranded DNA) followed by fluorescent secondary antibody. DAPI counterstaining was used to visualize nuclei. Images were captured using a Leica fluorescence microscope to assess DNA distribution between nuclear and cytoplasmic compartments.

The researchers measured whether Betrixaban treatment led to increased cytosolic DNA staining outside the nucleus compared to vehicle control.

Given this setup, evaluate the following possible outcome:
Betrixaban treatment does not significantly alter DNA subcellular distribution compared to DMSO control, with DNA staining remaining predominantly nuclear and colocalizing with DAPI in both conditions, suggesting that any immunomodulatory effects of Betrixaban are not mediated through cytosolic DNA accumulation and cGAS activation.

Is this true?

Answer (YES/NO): NO